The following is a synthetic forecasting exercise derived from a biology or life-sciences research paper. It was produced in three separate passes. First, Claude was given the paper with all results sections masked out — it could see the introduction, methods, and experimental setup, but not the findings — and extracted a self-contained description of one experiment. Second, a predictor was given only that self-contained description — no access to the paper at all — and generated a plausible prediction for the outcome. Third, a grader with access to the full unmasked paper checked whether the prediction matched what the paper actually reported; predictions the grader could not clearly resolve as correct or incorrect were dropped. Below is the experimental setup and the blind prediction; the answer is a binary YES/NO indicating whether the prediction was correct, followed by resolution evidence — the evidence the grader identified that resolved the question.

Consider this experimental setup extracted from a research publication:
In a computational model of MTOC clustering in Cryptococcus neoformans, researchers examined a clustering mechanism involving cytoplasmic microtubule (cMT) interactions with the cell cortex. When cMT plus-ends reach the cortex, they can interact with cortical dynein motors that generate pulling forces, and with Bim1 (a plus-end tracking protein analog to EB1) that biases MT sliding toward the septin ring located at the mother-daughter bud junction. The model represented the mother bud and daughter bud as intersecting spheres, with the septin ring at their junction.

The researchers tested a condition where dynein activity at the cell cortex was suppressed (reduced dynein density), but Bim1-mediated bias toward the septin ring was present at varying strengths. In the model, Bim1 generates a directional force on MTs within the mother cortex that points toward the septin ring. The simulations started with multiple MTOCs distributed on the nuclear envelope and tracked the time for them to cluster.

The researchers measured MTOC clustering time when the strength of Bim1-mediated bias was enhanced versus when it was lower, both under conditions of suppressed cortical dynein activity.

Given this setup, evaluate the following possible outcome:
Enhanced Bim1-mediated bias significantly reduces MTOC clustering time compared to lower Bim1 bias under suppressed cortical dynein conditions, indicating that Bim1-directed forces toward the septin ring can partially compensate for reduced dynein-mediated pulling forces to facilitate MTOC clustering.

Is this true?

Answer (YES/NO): YES